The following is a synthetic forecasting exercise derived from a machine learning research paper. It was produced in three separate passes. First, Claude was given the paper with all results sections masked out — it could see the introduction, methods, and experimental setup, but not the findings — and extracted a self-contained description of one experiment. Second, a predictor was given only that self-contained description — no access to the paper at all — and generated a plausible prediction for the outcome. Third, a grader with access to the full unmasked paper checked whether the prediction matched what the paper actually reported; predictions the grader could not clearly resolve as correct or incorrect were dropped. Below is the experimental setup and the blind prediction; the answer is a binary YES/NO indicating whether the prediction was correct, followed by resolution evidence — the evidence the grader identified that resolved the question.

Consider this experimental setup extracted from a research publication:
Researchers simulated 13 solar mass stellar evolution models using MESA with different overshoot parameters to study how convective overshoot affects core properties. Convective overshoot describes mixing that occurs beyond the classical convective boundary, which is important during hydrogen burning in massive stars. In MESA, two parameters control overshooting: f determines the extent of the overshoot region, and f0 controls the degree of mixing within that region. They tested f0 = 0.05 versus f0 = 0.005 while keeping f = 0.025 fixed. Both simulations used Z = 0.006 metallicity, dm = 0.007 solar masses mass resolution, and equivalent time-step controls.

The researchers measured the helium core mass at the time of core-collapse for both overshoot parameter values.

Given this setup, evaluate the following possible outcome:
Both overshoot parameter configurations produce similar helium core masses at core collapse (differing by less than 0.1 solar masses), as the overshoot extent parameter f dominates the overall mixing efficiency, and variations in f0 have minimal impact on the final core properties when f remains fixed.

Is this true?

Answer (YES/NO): NO